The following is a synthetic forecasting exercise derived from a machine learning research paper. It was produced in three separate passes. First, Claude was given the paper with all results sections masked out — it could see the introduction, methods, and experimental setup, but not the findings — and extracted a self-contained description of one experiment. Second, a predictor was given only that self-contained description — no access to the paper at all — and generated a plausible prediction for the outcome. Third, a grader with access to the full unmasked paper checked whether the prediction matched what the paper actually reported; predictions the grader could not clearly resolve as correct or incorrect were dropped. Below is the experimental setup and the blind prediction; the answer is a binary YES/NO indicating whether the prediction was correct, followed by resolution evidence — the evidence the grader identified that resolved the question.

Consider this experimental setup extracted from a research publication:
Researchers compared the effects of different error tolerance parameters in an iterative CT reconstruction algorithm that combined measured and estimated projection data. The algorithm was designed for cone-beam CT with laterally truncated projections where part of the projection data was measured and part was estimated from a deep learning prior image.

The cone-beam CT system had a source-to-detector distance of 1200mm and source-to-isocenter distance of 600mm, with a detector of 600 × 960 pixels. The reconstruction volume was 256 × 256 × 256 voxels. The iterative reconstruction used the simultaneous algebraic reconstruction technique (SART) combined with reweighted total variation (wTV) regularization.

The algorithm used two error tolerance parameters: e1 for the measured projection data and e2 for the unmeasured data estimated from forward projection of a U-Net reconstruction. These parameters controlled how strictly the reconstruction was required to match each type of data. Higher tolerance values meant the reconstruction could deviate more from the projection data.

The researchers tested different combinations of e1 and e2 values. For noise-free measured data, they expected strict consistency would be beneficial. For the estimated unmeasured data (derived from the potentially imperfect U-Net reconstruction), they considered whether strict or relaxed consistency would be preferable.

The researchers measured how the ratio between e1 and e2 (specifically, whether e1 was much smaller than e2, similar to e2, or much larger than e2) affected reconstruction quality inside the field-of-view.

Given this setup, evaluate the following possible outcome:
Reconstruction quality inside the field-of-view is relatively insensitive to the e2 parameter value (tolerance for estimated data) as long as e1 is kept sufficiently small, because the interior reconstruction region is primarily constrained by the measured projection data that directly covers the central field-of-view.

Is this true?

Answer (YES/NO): NO